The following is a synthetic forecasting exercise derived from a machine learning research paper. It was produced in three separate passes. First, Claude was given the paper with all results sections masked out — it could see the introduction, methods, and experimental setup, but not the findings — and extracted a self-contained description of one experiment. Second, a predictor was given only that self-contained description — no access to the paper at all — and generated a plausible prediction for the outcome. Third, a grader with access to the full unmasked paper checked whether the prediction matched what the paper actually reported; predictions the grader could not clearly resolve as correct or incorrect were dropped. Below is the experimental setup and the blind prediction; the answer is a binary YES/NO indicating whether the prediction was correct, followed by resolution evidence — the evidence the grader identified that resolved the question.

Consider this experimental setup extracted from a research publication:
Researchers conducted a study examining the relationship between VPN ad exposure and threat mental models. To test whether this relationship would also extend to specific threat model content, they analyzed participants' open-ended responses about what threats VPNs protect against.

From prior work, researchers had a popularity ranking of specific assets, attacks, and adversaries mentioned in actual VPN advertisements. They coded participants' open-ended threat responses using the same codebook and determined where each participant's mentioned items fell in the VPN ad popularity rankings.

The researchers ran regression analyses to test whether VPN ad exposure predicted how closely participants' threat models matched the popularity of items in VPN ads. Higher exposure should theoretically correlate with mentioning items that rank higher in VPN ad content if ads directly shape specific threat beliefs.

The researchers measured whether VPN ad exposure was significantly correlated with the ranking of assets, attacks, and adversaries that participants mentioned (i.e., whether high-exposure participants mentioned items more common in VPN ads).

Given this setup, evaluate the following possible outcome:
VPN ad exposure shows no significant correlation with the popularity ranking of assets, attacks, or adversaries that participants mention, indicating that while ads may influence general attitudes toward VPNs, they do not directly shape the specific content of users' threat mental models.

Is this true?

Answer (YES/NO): YES